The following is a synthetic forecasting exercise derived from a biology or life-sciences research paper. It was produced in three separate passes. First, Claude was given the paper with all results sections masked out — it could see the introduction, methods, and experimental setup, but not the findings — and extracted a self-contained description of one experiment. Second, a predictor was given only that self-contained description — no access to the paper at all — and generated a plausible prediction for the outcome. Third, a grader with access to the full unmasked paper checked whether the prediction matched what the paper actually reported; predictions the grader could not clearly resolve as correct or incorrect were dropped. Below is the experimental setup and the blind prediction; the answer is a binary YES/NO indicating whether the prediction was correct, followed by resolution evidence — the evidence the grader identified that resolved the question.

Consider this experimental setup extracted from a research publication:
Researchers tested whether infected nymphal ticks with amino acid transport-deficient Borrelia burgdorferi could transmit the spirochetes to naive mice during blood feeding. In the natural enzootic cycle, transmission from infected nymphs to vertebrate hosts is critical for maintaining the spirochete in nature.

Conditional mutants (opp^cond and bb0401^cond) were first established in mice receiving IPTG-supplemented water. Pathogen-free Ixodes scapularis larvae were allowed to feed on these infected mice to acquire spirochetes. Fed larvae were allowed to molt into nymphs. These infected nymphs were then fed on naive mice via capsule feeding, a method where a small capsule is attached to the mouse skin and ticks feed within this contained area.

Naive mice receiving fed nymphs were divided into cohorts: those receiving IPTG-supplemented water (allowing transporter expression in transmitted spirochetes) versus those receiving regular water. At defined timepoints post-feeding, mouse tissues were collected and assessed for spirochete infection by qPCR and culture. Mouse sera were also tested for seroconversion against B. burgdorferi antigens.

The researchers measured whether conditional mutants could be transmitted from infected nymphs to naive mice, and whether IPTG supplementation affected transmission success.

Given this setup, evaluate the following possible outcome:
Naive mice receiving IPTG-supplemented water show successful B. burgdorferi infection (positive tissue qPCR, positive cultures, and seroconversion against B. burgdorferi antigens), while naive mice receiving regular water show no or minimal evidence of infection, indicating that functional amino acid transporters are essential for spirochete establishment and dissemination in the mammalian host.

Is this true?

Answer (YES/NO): YES